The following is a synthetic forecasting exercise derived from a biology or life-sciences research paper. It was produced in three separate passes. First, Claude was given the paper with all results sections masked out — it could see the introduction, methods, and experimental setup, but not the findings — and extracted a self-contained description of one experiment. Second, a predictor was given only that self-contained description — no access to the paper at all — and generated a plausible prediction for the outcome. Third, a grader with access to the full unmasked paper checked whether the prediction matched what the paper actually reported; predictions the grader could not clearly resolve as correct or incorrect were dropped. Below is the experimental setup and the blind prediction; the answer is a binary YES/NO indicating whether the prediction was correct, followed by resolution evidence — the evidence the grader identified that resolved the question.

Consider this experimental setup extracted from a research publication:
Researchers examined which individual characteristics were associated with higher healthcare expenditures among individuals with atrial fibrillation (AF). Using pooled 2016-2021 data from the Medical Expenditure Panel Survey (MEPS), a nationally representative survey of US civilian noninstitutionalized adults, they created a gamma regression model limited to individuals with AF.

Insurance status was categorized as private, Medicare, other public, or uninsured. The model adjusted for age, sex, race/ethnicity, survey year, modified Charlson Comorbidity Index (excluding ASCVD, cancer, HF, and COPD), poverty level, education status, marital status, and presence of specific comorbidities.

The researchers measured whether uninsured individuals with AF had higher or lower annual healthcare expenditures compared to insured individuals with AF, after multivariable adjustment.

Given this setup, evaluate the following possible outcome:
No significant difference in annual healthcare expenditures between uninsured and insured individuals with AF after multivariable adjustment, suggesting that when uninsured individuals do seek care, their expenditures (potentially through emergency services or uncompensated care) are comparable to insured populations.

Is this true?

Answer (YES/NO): NO